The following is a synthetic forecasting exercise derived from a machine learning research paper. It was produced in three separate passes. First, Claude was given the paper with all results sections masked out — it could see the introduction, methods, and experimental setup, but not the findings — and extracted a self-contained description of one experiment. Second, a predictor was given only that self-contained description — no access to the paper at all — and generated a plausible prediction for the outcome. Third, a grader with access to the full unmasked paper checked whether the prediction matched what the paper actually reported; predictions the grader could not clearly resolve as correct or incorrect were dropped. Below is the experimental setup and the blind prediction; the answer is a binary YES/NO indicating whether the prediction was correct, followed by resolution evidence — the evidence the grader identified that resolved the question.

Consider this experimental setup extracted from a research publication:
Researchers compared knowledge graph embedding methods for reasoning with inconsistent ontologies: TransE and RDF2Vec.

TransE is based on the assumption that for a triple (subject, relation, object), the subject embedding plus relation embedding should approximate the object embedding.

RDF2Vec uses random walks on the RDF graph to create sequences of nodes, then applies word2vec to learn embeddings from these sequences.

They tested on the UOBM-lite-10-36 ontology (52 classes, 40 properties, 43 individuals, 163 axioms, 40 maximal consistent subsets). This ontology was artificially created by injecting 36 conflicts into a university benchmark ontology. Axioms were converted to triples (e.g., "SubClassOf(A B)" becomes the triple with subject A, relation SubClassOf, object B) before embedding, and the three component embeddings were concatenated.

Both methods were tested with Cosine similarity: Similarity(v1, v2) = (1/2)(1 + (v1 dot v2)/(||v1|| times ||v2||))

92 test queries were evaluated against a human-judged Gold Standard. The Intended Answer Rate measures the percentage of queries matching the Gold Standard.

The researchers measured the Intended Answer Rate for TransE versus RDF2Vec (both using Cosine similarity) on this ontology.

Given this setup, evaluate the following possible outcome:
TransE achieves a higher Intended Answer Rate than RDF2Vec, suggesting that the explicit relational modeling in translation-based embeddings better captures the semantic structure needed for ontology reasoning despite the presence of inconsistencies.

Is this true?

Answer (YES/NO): NO